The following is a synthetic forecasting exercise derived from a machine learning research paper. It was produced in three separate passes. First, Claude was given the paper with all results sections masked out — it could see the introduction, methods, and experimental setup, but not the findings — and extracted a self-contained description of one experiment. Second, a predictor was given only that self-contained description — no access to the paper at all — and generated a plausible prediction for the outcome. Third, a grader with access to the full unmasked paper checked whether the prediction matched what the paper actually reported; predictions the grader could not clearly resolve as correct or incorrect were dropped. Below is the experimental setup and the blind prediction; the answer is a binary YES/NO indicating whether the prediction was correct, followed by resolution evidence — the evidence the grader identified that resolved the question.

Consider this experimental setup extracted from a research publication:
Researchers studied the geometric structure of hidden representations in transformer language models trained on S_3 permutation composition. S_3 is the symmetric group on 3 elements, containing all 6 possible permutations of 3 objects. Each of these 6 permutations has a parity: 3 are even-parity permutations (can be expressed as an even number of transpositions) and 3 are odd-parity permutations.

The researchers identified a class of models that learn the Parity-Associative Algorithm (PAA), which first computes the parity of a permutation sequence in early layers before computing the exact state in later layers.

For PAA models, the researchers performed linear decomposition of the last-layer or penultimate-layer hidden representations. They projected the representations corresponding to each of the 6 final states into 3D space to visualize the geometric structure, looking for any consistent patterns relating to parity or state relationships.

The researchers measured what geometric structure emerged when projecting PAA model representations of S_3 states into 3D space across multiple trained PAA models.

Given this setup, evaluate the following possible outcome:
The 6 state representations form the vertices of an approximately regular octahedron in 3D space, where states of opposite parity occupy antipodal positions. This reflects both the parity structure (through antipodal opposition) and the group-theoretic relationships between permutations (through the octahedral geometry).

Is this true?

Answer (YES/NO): NO